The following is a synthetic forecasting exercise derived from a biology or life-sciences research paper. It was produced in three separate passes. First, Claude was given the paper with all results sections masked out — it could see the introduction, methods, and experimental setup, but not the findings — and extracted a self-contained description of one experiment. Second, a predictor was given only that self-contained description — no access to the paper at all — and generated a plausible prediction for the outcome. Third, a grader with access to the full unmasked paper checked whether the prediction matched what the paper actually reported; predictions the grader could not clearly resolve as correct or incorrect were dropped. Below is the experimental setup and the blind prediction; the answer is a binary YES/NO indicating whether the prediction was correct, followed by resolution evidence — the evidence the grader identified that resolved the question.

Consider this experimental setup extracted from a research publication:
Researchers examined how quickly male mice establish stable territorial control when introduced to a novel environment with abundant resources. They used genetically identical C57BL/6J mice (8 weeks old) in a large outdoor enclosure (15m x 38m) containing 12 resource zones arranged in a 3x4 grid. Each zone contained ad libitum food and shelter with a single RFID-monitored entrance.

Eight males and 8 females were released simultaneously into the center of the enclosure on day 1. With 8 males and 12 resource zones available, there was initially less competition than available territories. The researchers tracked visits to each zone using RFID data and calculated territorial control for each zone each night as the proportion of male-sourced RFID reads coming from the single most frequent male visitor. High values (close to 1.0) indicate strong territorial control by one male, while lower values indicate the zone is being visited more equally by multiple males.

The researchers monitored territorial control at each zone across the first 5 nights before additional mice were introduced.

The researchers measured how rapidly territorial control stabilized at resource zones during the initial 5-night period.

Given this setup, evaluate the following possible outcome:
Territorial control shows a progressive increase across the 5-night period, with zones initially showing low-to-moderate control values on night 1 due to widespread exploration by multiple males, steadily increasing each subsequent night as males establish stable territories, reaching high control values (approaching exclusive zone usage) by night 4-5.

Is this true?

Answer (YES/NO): YES